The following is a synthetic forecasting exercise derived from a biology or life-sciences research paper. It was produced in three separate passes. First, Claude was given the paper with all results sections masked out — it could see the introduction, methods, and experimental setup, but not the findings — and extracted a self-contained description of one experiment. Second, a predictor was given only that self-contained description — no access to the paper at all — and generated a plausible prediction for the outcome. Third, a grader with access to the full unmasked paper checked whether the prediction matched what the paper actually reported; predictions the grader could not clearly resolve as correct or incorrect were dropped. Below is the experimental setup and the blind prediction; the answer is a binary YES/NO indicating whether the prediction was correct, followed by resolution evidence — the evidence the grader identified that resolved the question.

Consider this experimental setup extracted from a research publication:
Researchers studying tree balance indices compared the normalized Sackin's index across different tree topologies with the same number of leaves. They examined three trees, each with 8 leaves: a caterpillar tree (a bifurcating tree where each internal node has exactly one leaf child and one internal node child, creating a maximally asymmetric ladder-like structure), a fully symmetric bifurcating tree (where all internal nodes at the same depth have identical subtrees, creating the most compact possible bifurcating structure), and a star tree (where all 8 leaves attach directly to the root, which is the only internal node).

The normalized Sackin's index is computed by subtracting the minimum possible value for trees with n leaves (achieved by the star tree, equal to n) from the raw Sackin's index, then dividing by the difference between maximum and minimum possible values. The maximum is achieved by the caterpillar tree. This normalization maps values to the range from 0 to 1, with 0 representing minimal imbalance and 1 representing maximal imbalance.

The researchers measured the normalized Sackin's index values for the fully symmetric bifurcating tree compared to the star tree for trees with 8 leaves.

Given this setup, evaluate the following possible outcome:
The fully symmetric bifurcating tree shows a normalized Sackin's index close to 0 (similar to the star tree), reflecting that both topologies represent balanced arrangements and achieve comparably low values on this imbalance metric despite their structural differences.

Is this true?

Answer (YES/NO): NO